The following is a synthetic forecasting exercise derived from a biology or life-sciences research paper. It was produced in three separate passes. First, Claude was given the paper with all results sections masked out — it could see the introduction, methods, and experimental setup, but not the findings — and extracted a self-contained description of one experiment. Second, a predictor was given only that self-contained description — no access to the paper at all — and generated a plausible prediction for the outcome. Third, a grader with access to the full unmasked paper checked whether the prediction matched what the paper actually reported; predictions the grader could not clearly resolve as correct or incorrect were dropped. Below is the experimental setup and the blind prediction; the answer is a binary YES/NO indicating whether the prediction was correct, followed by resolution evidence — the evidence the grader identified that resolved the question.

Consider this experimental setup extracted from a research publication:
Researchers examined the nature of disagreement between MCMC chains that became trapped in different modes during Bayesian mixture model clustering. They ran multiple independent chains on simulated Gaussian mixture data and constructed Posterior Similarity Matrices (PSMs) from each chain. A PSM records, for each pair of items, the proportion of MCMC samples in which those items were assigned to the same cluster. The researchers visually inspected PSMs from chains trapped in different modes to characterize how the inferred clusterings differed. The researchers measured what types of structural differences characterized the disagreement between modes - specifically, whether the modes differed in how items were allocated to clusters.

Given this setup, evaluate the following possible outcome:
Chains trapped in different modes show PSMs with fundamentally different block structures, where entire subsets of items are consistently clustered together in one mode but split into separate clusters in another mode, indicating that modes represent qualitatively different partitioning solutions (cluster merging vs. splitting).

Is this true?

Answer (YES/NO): NO